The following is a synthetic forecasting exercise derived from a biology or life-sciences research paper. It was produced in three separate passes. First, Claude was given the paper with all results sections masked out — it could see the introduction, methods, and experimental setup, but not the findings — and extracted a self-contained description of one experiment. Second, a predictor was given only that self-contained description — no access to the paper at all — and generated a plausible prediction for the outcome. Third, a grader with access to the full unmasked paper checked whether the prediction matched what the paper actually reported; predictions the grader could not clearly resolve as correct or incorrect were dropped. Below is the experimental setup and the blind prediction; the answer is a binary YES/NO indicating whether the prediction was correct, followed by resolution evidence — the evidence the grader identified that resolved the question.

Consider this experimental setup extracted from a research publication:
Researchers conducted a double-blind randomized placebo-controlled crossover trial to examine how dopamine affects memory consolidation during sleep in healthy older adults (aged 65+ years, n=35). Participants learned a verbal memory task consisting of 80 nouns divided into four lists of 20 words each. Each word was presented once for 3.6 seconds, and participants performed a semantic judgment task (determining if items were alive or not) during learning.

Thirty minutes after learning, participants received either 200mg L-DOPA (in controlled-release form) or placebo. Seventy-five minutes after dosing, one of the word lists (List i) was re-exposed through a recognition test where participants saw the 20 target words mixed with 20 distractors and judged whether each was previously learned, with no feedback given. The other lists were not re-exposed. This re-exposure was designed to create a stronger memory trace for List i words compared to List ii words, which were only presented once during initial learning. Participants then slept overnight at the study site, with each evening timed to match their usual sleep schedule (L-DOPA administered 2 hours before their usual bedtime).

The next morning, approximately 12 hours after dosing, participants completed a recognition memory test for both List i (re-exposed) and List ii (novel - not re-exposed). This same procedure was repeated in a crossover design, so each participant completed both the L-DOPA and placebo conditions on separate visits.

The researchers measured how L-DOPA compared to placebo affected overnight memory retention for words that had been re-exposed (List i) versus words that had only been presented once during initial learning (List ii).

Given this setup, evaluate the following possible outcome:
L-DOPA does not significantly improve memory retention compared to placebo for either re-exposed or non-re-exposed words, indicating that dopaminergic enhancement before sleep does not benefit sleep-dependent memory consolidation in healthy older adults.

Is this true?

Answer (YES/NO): NO